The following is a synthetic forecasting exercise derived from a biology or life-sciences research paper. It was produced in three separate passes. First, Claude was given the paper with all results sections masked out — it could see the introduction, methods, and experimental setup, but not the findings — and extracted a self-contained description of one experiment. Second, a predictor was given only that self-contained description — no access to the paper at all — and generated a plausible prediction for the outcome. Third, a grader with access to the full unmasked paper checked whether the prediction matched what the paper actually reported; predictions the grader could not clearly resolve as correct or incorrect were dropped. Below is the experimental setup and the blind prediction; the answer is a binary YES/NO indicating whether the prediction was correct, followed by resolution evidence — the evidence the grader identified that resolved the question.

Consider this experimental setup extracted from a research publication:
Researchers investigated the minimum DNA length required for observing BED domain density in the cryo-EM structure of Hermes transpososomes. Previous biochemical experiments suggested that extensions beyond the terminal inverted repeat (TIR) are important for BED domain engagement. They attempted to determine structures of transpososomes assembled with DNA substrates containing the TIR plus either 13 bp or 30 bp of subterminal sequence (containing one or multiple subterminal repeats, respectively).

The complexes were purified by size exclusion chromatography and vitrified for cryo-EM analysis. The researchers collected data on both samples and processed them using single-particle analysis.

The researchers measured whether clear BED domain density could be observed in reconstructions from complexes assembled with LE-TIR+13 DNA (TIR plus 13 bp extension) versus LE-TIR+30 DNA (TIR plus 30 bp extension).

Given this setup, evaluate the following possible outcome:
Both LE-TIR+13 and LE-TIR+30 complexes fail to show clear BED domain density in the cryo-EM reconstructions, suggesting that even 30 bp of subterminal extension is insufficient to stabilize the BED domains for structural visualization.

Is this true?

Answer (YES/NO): NO